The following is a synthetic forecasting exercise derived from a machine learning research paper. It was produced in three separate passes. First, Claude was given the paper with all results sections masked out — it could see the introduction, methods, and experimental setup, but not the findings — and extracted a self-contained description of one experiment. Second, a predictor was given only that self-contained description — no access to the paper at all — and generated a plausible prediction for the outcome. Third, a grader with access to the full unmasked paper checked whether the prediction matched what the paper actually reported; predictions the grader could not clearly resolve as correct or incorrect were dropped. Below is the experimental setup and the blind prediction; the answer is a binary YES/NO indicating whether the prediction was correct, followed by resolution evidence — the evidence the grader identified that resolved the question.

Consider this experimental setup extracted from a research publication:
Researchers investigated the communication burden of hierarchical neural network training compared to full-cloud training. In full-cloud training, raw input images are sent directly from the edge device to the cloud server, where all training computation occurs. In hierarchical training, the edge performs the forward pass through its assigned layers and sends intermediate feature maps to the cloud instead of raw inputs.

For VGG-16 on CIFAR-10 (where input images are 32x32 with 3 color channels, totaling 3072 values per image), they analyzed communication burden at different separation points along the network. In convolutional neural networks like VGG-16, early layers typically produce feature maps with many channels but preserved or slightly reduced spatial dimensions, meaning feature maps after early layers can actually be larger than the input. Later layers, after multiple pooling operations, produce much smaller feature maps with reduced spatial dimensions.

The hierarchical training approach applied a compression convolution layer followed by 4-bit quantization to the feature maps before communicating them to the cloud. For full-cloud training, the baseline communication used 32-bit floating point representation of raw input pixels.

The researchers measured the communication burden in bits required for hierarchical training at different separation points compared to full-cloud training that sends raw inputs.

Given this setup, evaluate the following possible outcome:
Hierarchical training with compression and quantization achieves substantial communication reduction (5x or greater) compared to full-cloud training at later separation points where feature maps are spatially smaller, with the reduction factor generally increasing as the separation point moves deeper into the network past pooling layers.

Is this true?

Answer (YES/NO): NO